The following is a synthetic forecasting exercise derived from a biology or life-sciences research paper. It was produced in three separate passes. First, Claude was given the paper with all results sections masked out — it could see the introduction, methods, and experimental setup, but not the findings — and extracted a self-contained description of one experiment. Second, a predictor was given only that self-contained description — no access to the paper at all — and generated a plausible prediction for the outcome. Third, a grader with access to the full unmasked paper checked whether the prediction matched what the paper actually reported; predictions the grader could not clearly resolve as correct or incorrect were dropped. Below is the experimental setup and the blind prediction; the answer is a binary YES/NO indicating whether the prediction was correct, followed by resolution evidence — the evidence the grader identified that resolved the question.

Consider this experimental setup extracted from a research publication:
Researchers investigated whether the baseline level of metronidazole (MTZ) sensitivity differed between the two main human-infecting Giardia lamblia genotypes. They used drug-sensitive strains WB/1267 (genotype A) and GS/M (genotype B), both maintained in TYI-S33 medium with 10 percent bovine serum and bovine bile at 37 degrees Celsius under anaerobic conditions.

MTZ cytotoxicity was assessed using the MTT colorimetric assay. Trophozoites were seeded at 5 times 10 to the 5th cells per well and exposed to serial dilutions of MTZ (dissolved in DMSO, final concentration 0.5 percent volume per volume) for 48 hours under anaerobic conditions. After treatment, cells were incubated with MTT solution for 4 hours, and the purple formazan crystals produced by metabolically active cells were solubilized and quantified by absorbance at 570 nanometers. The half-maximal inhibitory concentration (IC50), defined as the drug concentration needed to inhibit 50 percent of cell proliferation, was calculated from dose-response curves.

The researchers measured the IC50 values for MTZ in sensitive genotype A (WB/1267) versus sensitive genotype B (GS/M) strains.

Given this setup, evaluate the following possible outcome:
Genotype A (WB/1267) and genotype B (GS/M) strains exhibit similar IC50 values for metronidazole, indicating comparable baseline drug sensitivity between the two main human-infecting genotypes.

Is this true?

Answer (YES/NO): YES